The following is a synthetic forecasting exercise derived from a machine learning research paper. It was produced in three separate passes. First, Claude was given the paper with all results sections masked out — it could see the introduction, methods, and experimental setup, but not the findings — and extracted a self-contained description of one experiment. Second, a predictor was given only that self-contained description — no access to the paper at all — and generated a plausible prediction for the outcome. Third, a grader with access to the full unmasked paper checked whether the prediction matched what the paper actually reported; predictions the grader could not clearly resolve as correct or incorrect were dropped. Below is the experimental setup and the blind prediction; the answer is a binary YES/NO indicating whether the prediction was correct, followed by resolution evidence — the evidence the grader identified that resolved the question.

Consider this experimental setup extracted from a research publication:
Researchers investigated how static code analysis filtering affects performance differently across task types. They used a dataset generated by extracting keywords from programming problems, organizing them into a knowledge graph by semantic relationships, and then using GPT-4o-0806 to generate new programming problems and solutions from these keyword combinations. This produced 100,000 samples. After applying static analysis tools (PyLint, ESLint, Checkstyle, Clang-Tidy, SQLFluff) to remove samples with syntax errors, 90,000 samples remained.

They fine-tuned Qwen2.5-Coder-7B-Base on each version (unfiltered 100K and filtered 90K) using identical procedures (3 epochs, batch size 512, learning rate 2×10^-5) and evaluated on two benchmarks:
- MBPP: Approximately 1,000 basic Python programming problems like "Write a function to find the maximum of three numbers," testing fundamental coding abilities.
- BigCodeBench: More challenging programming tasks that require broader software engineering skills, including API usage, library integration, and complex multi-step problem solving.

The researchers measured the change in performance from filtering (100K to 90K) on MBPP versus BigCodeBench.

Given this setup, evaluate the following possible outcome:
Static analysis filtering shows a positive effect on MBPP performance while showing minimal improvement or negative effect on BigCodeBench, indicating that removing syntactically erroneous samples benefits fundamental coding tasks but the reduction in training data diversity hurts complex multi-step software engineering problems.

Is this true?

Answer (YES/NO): YES